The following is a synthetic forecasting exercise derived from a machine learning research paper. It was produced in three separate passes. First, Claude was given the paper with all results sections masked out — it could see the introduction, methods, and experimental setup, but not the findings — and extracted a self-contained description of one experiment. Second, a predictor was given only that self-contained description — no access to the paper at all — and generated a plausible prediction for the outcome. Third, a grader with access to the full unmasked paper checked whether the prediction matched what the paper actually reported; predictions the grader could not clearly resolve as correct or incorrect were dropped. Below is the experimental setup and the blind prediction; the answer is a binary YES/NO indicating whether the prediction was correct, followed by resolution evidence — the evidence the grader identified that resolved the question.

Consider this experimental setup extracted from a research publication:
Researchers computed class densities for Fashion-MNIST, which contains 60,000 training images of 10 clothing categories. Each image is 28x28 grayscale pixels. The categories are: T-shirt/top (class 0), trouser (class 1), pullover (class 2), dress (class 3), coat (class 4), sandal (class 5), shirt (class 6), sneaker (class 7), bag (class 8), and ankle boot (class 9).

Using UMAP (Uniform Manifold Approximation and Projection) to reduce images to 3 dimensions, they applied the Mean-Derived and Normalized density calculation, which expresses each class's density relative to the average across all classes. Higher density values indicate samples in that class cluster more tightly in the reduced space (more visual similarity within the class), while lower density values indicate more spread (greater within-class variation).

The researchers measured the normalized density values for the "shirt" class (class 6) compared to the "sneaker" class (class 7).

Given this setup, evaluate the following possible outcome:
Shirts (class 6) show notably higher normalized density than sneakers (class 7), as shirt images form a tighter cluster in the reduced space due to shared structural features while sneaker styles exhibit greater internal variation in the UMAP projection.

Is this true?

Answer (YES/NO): NO